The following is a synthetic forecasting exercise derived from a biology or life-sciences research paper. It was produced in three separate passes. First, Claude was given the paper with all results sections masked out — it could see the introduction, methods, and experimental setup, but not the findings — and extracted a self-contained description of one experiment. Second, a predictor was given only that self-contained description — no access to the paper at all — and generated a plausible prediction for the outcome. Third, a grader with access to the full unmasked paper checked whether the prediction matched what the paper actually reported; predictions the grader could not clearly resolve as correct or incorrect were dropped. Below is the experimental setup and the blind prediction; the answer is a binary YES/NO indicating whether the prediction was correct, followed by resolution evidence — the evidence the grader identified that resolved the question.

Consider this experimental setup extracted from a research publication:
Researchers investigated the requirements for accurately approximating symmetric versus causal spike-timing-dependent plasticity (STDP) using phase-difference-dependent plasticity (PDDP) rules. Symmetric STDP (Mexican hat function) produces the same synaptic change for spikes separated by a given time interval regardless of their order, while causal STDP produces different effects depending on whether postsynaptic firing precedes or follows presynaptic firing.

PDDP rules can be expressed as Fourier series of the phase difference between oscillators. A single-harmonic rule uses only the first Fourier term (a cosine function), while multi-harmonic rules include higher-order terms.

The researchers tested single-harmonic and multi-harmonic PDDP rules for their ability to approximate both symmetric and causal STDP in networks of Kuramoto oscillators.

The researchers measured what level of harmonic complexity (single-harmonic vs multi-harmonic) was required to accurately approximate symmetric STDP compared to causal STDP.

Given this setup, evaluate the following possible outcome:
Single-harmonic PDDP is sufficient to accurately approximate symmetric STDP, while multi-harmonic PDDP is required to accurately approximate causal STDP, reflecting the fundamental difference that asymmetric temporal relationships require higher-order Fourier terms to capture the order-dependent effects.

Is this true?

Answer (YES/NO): YES